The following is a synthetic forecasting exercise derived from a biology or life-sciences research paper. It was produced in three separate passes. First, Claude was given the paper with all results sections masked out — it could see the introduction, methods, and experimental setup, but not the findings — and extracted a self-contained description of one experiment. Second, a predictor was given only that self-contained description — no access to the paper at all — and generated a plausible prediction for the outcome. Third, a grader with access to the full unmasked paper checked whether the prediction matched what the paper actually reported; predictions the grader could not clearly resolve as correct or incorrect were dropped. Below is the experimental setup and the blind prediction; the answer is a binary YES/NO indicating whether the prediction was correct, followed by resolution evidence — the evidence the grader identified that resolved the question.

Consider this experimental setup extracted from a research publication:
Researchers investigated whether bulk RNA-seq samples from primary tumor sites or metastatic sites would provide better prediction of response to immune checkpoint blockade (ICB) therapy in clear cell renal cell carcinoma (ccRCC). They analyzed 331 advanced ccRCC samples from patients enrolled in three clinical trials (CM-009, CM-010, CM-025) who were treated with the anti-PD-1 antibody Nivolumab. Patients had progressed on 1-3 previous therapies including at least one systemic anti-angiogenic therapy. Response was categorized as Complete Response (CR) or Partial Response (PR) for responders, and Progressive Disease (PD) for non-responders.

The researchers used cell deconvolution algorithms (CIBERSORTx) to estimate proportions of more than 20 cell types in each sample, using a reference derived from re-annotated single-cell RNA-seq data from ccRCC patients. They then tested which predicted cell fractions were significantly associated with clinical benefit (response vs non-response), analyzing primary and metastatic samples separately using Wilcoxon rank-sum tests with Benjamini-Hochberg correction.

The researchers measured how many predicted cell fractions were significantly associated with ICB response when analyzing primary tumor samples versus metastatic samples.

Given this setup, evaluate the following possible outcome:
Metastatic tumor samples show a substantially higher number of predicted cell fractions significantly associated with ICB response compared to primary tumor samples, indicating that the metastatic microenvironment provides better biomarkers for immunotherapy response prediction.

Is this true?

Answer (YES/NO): YES